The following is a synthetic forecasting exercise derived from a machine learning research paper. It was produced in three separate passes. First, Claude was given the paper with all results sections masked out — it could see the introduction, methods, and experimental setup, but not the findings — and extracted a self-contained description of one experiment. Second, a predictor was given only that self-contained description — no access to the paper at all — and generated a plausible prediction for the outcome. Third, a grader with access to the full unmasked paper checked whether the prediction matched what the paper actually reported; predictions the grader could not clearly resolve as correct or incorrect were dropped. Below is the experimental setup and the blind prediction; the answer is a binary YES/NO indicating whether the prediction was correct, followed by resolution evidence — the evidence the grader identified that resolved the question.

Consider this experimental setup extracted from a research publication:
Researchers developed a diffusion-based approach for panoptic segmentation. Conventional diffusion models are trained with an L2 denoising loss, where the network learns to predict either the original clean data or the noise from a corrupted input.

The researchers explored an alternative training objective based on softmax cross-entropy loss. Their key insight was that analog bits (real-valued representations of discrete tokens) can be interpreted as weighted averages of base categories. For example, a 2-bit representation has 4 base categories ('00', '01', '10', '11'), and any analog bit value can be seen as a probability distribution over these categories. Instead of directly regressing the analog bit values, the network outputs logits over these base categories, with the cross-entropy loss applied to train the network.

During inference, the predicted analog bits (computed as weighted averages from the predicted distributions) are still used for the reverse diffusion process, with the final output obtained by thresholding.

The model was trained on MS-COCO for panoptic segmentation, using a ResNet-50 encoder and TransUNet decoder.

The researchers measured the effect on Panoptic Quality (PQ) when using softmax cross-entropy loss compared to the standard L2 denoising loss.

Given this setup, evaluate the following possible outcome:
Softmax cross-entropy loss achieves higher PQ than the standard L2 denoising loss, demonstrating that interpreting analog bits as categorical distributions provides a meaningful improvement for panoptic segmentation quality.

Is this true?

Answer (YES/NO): YES